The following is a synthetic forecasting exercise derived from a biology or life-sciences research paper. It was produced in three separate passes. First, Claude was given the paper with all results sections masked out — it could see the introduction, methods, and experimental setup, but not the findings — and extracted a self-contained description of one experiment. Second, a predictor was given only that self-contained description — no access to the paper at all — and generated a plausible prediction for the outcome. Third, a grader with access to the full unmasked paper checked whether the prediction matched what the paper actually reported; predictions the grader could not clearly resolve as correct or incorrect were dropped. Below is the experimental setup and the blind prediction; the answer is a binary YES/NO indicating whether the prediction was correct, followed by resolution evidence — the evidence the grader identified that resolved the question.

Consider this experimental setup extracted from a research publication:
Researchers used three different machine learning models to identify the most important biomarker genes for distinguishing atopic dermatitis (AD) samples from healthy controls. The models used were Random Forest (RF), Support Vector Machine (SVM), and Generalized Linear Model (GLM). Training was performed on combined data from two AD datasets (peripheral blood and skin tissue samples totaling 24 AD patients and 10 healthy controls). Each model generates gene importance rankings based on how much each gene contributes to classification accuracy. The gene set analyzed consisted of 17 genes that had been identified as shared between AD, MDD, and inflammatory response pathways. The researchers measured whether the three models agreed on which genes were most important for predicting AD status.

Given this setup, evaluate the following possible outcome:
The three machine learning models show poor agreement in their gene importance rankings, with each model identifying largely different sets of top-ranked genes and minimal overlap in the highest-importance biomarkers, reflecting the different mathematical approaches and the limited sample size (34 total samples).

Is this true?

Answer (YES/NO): NO